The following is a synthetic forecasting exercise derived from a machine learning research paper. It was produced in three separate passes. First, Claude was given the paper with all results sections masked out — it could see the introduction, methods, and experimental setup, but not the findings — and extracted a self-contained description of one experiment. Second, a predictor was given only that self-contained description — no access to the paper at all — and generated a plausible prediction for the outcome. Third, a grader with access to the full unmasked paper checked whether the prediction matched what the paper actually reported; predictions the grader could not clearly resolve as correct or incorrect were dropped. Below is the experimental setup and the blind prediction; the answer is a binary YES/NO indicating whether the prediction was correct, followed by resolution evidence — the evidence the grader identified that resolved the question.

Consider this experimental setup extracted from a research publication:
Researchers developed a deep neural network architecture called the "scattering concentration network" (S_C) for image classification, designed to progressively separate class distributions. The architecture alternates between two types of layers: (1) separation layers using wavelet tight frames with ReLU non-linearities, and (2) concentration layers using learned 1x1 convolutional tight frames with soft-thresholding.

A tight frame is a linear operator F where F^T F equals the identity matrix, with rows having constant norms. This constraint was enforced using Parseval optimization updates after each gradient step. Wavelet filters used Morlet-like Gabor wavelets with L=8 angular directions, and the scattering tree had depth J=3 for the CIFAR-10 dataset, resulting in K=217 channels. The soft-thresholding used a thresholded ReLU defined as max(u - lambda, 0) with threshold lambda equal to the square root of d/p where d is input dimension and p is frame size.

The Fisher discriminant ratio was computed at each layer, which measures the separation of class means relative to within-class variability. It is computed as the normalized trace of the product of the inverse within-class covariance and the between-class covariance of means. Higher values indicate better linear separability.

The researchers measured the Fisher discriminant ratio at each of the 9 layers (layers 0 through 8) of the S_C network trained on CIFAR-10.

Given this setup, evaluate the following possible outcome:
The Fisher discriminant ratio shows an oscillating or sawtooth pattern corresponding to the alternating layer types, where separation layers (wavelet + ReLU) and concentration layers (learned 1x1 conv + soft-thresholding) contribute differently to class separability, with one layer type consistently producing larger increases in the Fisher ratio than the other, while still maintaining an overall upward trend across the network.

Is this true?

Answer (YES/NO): NO